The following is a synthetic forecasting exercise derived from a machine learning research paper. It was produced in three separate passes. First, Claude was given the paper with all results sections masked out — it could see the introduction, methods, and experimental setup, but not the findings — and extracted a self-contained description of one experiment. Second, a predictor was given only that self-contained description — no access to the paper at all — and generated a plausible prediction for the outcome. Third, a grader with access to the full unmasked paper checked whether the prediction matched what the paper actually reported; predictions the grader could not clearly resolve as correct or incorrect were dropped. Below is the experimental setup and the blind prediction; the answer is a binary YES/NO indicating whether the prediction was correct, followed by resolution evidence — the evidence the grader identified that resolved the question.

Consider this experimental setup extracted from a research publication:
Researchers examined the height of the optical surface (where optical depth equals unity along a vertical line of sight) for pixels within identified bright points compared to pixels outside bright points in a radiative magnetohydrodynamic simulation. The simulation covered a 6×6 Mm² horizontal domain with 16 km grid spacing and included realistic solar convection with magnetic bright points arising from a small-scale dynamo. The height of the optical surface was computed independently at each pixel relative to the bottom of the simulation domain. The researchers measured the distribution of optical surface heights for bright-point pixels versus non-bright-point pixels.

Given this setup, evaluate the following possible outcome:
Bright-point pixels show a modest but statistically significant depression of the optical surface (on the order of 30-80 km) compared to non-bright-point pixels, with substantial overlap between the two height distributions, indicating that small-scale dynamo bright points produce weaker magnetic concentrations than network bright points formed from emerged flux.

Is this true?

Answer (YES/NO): NO